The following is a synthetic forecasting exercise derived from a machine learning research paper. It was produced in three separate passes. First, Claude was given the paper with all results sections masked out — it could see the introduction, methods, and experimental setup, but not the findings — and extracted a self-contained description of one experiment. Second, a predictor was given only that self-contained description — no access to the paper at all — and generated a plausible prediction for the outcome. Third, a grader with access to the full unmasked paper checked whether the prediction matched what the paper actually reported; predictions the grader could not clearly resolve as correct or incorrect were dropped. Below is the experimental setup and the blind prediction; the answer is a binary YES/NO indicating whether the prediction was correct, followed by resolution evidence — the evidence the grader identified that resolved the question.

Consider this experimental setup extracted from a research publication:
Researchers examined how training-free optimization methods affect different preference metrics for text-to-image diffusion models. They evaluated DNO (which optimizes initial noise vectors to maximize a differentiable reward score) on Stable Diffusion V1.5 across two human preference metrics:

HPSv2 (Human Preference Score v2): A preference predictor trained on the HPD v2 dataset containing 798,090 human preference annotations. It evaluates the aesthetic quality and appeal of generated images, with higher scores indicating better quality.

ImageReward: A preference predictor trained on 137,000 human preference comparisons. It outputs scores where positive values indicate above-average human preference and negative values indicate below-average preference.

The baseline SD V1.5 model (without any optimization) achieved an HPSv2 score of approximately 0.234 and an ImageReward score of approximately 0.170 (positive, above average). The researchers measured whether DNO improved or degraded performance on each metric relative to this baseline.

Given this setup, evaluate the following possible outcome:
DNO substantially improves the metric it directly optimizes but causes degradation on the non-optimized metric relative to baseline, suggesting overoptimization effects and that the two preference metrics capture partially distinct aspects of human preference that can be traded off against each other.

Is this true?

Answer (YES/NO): YES